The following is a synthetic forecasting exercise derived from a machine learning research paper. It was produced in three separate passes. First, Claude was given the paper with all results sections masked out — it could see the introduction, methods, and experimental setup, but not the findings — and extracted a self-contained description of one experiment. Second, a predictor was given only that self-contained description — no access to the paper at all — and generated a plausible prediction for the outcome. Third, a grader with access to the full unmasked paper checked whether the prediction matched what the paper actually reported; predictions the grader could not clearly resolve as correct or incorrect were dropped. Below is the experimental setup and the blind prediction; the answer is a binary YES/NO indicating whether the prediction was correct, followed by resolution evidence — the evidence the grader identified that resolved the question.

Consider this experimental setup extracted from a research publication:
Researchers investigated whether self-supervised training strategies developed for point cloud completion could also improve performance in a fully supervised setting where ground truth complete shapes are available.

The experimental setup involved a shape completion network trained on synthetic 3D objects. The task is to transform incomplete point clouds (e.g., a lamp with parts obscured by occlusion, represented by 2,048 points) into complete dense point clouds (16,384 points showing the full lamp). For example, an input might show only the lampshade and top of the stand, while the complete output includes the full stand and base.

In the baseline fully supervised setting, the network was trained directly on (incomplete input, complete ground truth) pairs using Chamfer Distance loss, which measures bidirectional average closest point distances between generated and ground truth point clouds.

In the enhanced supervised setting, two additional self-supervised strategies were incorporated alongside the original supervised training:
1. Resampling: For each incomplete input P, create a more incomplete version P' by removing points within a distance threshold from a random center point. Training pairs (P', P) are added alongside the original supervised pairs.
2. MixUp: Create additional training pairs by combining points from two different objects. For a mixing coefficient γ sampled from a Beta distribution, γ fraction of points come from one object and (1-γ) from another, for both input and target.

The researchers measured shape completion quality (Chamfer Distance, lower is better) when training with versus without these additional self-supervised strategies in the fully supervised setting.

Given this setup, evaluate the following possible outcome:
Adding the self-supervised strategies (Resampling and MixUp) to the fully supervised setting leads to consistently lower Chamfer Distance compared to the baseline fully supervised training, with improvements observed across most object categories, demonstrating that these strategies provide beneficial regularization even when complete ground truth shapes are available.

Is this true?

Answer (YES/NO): YES